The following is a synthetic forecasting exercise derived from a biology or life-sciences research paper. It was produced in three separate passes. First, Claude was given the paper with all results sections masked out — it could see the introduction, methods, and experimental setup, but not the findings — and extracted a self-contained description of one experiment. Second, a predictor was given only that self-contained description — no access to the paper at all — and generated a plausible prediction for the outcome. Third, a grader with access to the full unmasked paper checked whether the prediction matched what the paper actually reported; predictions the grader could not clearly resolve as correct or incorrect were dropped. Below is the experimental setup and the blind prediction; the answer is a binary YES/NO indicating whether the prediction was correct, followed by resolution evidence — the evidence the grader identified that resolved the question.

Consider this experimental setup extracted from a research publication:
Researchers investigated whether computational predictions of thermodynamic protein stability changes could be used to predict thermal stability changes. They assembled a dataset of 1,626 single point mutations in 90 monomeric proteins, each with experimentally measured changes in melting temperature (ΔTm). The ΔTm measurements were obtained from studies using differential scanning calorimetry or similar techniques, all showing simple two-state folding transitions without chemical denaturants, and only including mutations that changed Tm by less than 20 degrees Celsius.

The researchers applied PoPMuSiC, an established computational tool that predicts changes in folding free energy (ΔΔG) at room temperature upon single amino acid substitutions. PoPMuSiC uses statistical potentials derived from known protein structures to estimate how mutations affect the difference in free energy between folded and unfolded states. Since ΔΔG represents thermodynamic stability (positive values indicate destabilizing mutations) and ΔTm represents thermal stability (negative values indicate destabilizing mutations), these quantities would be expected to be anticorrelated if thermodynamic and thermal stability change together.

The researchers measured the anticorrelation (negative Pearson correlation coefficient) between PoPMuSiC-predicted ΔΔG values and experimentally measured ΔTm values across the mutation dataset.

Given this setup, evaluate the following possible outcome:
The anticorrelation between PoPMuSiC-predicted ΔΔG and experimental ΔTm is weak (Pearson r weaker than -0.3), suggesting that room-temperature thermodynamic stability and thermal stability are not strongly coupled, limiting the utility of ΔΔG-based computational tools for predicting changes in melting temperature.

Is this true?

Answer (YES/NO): NO